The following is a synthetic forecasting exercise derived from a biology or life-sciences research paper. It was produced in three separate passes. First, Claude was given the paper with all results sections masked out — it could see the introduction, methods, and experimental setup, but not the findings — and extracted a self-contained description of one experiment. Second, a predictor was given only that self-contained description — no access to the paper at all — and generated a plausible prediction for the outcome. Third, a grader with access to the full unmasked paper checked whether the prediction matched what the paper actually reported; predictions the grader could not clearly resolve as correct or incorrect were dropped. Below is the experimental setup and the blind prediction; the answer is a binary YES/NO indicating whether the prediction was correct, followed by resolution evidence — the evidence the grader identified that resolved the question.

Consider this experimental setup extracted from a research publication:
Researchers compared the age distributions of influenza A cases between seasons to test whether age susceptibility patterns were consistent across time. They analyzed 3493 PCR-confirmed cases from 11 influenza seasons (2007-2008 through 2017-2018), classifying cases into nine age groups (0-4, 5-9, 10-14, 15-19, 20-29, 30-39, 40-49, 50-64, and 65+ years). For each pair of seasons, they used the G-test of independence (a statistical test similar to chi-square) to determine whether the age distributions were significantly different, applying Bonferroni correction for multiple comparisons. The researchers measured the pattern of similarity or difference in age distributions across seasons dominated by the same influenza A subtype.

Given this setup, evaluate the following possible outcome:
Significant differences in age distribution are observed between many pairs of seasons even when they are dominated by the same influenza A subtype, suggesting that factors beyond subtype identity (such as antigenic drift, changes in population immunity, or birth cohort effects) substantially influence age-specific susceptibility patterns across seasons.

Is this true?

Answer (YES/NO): YES